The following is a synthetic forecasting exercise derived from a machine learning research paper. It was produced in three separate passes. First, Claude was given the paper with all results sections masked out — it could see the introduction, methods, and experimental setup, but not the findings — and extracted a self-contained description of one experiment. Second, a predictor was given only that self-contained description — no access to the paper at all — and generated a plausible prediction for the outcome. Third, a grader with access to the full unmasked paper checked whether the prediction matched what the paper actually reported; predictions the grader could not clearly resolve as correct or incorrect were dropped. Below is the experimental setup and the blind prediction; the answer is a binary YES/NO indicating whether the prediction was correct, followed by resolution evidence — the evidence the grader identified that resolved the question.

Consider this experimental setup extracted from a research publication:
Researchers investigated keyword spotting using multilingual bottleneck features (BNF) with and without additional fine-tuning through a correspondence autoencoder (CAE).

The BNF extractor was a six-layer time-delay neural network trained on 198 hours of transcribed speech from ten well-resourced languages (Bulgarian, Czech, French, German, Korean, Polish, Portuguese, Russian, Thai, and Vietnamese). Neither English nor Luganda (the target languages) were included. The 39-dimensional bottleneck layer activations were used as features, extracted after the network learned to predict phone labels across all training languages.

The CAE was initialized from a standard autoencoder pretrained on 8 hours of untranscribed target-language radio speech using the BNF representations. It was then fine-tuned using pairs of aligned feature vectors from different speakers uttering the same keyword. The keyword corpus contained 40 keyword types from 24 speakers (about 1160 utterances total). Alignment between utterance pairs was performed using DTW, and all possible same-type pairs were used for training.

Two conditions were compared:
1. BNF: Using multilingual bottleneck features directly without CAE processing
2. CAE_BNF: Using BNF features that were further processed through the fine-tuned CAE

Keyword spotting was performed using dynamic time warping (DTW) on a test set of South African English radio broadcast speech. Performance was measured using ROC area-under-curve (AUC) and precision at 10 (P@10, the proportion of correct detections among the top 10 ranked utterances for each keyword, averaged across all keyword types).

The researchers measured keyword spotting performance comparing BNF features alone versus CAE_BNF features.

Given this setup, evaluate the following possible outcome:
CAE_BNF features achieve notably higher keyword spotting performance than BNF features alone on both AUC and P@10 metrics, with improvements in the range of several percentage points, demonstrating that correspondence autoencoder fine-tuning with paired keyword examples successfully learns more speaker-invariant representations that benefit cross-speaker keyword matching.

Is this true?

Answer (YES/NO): YES